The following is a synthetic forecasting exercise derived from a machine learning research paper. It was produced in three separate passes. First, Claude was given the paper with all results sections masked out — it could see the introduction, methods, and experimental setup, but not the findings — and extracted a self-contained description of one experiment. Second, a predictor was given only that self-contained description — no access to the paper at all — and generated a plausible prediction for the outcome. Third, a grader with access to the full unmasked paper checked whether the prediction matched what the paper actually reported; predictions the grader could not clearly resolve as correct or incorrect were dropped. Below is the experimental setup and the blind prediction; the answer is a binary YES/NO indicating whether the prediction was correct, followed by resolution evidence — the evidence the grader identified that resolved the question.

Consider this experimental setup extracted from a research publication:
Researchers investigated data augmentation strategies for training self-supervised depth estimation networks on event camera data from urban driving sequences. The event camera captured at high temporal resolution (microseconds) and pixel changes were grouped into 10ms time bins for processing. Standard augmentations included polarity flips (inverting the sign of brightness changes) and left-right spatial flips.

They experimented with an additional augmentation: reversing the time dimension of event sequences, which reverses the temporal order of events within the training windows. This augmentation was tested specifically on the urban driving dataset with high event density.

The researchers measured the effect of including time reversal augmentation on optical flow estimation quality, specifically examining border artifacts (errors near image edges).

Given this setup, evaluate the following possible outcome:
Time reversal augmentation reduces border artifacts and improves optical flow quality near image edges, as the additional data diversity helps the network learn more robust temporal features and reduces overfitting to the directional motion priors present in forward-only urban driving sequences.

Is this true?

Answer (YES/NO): YES